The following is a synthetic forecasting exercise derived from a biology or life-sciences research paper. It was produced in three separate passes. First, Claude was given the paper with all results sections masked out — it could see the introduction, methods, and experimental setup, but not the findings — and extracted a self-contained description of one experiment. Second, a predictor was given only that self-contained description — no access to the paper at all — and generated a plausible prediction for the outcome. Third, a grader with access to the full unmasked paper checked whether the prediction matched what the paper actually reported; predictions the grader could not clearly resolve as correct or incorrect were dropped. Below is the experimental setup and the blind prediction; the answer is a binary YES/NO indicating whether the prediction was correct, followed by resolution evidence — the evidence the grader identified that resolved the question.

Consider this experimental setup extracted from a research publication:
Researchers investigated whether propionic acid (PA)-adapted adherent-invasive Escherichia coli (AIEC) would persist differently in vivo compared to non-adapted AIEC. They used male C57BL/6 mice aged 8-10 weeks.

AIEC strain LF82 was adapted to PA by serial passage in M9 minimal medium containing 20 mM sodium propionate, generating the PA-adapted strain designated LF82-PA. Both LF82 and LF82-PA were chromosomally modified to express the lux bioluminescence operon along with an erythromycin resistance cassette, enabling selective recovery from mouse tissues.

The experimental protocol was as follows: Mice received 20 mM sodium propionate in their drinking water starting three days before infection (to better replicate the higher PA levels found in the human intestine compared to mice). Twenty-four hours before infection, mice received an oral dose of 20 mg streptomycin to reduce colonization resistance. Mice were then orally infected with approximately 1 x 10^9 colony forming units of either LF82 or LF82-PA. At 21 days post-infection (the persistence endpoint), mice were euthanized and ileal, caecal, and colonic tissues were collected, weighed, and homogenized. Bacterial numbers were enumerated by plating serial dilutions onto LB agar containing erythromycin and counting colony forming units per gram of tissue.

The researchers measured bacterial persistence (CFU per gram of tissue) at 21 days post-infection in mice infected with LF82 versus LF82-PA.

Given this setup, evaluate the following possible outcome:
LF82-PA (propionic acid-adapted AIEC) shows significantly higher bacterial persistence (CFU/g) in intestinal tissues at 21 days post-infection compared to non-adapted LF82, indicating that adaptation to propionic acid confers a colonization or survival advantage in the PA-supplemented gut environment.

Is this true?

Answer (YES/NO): YES